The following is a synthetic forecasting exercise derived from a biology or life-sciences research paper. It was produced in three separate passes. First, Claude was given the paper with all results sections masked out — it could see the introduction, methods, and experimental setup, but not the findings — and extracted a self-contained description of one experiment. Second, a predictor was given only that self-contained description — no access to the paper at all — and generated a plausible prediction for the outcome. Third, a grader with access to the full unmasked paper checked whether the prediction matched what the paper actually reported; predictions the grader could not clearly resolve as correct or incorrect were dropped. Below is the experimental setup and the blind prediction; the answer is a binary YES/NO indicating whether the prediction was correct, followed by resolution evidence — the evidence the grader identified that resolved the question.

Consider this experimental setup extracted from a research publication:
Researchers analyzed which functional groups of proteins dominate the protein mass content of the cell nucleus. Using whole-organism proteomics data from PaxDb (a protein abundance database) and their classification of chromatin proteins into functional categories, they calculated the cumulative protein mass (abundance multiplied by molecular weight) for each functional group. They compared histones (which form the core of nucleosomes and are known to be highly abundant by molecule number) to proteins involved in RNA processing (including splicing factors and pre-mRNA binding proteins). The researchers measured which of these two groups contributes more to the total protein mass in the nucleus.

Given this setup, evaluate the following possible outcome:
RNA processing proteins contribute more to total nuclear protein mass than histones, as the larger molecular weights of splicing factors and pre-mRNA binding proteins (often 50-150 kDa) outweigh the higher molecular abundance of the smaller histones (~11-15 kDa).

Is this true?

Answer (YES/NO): NO